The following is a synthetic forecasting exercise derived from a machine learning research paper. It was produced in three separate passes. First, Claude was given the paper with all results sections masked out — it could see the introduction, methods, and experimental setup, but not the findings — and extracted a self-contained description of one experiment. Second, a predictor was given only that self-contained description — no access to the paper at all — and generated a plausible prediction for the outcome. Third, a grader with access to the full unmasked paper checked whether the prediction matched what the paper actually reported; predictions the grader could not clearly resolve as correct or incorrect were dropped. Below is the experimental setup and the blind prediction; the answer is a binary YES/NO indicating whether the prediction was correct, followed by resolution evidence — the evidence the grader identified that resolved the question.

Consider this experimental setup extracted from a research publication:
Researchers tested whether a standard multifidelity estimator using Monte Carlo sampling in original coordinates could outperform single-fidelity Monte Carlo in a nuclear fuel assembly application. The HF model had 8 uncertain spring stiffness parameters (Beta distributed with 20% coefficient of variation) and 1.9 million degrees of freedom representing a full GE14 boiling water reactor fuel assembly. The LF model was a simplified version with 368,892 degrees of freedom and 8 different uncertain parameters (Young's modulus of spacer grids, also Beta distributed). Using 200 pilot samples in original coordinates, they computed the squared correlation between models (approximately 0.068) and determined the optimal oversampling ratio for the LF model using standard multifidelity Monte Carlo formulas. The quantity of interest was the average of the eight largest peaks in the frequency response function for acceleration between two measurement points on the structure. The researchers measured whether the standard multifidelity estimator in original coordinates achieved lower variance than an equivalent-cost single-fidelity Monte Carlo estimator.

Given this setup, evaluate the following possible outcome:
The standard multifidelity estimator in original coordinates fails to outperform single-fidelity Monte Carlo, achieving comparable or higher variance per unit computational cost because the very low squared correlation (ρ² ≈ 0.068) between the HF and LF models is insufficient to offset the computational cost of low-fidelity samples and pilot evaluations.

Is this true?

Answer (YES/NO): YES